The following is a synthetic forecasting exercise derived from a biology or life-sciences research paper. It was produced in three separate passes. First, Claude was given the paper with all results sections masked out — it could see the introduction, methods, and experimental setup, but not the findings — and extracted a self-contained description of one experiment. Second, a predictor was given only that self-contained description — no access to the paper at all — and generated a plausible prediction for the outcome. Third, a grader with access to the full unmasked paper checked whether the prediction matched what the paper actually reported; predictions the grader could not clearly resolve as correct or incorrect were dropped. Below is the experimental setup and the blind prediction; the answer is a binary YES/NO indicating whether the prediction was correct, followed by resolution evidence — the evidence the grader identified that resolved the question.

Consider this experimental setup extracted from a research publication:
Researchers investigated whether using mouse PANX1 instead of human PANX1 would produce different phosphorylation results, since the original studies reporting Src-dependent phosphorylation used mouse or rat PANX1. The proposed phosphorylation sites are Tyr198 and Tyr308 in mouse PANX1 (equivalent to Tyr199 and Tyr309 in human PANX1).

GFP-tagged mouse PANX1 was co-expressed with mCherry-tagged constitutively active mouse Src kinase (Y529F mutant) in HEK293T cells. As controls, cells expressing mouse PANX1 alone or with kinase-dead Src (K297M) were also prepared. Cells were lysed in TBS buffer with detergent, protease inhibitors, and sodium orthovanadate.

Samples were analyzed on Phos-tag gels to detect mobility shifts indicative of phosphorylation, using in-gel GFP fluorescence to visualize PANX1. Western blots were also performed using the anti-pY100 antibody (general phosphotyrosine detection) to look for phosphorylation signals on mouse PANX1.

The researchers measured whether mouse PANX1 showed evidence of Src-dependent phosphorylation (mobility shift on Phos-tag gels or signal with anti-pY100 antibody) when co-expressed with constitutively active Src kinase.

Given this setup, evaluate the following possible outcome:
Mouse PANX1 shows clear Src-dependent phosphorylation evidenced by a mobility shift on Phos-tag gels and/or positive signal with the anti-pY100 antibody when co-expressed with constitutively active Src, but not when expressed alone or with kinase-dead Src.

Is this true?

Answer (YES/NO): NO